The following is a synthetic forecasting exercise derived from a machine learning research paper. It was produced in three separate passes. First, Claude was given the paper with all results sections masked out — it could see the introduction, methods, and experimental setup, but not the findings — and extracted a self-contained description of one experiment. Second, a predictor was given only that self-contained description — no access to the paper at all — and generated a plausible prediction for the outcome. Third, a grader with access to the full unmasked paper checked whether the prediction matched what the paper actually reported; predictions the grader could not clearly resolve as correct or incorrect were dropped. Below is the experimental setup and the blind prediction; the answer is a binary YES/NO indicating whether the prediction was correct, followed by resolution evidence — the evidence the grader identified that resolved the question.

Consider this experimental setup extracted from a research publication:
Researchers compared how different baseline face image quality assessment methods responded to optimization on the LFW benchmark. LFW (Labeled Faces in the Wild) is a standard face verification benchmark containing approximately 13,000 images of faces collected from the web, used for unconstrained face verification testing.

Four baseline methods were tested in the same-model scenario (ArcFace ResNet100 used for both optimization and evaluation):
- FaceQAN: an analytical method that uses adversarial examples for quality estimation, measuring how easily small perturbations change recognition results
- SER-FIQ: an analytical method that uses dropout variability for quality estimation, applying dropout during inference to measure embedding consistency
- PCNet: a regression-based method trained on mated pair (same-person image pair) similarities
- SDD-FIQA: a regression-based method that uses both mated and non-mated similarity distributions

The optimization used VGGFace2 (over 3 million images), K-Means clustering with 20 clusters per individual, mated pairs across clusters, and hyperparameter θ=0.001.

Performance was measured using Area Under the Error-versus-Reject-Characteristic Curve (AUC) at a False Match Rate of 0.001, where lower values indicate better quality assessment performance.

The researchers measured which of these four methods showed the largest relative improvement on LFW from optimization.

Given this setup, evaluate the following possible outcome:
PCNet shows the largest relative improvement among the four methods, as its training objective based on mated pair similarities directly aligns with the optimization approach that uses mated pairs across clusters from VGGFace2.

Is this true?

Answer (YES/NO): YES